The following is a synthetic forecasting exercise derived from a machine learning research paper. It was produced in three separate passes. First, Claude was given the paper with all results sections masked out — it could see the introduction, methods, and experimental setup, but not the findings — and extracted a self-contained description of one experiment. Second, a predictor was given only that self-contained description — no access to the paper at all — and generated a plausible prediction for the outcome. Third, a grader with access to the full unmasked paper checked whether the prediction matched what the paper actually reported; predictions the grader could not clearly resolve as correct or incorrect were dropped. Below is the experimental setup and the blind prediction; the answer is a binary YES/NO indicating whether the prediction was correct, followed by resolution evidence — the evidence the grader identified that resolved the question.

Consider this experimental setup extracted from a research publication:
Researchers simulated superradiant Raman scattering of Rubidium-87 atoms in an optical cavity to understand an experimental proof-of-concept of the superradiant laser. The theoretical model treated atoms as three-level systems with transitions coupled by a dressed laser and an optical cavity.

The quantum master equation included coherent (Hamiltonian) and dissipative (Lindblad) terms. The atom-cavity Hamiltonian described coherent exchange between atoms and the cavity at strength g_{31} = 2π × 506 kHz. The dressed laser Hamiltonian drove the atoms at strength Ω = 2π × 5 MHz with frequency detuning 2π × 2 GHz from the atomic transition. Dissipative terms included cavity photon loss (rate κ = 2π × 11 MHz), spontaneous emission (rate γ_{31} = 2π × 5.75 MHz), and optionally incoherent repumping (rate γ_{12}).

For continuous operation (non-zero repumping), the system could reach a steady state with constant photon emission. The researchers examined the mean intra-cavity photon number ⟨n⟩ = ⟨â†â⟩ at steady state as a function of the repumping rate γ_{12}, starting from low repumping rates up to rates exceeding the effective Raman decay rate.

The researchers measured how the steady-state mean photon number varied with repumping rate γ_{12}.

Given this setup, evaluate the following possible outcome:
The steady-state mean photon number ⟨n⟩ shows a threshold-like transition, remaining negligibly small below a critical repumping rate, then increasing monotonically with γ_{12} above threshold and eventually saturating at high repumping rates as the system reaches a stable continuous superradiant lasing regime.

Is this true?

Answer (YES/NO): NO